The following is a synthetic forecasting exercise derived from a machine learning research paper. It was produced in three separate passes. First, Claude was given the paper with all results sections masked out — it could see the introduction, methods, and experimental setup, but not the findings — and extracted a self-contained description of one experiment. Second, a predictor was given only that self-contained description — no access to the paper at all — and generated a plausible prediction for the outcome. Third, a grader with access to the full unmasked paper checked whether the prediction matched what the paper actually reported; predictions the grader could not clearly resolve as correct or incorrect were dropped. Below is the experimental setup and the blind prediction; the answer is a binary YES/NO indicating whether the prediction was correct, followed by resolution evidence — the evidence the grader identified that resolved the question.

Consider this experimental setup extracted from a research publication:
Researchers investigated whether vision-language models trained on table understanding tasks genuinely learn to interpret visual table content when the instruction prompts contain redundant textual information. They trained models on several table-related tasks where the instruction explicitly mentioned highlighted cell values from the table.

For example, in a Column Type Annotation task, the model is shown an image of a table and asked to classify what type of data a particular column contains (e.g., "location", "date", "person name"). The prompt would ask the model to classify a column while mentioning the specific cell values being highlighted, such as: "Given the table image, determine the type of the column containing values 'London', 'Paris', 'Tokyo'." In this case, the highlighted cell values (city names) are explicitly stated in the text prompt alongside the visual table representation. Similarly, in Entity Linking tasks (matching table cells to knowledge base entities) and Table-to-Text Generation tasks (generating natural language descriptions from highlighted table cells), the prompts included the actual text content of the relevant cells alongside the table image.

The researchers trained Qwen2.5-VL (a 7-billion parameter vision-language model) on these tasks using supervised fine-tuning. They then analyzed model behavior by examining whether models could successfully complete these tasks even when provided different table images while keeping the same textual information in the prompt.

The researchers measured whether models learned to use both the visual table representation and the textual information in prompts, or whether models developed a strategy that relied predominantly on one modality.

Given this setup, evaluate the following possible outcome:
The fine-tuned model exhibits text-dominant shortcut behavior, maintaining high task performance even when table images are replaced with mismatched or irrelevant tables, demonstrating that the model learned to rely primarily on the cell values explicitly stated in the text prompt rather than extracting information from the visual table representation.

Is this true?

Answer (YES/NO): YES